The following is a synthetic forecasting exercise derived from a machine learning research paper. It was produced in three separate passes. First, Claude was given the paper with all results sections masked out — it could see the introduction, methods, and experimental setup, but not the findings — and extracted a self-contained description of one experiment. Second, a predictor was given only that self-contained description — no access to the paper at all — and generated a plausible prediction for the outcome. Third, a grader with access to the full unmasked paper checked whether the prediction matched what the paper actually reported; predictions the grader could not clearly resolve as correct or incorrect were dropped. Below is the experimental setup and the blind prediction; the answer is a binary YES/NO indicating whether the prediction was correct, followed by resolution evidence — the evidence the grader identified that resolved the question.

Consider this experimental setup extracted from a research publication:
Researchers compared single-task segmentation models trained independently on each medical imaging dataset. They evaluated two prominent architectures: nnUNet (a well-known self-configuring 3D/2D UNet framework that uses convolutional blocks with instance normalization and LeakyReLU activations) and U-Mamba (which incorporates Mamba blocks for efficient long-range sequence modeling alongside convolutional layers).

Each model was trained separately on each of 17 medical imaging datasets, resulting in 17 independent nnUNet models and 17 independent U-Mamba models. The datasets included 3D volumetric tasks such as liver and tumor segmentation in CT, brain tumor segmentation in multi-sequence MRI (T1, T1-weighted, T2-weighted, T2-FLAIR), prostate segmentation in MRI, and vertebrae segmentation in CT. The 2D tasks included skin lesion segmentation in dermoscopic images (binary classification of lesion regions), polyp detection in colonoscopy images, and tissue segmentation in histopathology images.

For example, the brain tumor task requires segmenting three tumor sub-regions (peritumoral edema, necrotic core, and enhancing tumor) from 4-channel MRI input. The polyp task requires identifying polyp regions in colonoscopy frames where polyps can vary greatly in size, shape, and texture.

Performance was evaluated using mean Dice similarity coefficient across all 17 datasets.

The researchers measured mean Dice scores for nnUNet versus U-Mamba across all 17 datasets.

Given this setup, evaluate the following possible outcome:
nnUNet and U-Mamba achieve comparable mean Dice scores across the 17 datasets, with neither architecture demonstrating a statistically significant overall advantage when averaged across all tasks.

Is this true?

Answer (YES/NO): YES